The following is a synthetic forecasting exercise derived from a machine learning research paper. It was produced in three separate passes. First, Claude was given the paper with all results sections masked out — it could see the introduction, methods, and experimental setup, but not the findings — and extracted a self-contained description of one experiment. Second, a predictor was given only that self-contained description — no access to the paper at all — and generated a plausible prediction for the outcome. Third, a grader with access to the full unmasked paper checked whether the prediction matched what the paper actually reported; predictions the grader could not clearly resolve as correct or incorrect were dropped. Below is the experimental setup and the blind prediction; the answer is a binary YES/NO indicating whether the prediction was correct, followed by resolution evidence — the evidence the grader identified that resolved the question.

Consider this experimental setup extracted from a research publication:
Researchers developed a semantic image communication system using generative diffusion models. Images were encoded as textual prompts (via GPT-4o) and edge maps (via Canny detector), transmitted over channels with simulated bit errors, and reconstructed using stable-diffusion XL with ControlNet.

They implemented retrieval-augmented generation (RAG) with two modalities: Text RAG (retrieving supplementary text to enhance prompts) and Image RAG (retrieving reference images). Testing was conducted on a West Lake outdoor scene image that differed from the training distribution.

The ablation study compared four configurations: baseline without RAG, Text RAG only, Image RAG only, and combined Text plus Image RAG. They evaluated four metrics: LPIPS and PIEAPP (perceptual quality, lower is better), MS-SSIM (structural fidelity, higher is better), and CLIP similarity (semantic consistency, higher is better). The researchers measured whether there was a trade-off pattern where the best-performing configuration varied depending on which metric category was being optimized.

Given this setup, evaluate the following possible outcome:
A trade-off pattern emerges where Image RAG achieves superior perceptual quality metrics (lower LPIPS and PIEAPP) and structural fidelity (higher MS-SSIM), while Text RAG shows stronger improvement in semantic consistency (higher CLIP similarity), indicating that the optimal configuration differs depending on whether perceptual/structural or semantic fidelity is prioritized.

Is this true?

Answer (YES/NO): NO